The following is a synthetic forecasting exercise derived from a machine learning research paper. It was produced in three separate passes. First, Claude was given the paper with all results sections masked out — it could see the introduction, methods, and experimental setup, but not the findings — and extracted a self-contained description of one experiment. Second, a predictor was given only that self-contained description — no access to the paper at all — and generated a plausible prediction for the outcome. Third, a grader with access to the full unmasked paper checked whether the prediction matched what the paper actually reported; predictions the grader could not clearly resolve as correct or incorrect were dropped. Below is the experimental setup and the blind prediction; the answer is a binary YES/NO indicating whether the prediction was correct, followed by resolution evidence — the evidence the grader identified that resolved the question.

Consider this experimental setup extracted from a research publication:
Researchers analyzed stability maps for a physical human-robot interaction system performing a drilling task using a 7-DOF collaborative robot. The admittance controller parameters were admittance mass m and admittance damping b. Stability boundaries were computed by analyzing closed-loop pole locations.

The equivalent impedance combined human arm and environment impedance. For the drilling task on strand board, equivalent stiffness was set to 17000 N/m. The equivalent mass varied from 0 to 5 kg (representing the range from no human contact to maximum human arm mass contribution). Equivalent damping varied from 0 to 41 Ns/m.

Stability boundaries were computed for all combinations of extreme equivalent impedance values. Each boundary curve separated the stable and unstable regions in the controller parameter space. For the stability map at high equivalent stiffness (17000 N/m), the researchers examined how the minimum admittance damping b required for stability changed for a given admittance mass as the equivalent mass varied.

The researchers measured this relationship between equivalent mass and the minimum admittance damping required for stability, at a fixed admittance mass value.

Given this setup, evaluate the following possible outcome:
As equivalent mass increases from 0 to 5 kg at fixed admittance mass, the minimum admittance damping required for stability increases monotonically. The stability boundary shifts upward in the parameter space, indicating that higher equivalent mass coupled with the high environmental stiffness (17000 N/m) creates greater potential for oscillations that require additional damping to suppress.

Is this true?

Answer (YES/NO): NO